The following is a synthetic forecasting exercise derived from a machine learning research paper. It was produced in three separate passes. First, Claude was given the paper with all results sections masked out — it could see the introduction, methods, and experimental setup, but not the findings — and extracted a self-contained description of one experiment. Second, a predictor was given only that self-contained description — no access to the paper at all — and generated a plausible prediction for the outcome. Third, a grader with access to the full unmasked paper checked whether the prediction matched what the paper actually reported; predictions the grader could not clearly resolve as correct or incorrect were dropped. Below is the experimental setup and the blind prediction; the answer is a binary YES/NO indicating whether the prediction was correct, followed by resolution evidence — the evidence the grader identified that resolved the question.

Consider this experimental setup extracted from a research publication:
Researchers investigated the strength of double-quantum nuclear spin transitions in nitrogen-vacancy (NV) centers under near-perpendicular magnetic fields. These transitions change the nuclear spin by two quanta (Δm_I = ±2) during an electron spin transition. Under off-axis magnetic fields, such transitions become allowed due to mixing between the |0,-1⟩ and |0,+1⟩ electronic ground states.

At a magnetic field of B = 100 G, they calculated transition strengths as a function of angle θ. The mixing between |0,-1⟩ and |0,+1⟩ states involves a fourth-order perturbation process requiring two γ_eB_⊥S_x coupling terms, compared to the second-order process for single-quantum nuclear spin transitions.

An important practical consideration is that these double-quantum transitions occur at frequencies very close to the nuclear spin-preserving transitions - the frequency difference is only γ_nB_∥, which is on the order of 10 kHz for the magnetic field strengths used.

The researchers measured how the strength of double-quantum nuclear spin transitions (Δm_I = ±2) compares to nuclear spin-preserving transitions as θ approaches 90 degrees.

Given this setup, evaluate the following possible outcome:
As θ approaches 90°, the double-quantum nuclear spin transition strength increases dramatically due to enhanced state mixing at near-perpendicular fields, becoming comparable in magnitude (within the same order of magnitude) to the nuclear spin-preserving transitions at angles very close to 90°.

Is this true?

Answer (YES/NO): YES